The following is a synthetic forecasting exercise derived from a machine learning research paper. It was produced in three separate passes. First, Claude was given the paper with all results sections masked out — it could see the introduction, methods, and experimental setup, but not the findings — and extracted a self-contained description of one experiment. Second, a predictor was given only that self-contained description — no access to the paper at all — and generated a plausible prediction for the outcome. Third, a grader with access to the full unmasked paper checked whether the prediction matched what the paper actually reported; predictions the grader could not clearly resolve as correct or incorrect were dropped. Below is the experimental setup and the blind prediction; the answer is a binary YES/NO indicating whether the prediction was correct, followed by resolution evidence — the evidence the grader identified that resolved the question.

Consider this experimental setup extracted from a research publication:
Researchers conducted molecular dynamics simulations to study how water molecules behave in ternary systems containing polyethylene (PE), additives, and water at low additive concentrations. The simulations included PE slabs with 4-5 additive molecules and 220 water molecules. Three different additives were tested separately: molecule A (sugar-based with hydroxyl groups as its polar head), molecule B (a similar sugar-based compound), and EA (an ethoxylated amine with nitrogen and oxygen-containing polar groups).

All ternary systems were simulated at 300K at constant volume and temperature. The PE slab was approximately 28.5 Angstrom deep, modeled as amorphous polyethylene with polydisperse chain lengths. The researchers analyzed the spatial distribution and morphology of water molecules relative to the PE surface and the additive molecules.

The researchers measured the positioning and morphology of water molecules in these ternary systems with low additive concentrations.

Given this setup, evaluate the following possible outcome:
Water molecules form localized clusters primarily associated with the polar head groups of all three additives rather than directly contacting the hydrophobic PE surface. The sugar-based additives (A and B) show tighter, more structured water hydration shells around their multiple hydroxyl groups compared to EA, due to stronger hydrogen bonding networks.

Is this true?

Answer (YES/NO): NO